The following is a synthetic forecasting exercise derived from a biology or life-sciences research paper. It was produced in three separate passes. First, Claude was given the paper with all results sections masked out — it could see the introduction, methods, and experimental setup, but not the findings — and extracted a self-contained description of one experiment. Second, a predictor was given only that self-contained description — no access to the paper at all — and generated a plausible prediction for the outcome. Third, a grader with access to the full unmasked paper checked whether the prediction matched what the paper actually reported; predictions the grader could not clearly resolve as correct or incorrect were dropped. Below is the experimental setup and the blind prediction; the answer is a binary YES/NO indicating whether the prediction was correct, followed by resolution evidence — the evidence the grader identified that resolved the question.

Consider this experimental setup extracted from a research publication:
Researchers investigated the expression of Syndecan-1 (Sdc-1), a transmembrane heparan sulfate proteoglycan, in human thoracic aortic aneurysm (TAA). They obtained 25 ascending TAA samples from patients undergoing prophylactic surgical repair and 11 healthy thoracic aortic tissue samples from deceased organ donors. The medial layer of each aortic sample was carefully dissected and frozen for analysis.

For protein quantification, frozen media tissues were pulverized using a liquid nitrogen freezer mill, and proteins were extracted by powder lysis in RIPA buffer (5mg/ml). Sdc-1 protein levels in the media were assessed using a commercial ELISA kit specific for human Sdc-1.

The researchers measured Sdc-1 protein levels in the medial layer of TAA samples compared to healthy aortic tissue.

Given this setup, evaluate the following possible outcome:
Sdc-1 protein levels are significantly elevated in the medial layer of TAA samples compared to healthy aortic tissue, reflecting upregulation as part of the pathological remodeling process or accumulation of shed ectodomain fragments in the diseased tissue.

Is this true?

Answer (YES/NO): YES